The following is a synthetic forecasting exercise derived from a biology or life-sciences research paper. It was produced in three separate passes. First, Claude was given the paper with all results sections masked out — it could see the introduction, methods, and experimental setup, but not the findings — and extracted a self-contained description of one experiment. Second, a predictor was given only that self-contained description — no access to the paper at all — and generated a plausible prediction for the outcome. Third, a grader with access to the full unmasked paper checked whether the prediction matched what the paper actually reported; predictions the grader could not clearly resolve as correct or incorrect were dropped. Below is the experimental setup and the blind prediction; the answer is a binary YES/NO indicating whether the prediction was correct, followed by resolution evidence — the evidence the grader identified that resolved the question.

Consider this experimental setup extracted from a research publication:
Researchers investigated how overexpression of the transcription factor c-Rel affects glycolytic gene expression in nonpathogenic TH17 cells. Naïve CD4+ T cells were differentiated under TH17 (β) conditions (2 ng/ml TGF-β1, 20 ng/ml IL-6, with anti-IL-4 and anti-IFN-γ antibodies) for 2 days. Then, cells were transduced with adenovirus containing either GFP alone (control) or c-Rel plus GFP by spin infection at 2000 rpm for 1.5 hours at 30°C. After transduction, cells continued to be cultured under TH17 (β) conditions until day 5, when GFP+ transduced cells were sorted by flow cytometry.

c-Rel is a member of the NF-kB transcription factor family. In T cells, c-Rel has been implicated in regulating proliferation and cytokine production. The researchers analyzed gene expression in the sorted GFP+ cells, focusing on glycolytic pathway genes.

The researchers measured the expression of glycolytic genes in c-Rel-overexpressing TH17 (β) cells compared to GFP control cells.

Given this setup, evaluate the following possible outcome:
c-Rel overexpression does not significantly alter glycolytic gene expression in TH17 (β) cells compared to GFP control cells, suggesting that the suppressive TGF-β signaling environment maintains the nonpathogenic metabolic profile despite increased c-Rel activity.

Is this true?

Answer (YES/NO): NO